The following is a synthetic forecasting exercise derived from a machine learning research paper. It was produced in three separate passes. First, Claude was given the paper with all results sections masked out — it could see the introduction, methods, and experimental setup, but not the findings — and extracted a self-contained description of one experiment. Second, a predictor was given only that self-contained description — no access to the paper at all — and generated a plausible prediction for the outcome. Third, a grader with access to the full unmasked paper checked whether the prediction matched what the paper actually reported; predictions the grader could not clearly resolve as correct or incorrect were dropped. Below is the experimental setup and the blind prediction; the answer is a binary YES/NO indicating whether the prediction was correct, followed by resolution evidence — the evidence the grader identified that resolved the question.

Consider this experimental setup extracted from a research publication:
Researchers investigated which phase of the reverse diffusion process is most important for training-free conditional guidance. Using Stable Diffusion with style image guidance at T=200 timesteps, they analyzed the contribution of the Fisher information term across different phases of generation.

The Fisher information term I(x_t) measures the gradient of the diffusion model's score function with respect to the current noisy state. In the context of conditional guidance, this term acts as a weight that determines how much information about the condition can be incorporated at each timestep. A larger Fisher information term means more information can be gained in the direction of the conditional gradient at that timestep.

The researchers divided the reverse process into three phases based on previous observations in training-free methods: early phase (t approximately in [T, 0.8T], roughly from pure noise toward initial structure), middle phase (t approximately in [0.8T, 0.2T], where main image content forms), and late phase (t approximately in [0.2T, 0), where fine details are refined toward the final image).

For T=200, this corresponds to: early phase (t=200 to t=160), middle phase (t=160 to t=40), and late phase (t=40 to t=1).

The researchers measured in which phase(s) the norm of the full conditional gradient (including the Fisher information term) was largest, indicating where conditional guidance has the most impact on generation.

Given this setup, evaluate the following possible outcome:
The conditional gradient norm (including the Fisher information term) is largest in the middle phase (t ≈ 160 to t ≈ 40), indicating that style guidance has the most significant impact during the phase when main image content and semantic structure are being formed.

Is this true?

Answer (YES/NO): YES